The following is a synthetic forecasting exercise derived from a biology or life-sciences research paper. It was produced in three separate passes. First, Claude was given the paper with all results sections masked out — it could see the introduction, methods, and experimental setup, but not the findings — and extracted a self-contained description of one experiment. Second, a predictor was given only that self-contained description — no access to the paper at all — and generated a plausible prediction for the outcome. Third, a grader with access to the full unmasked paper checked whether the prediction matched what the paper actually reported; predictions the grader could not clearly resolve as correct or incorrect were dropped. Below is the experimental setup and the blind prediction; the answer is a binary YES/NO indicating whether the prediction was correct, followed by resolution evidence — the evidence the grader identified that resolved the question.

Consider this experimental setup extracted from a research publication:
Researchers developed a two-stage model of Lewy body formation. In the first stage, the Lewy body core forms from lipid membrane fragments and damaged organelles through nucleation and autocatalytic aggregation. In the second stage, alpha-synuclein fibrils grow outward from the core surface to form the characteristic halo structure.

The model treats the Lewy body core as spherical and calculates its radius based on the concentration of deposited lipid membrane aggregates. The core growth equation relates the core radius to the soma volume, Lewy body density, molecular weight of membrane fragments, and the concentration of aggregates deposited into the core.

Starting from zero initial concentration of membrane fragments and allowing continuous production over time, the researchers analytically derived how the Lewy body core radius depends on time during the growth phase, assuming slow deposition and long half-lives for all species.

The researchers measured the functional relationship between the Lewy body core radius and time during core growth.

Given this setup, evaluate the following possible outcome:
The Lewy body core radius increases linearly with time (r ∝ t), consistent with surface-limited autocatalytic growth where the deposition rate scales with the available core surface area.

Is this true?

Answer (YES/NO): NO